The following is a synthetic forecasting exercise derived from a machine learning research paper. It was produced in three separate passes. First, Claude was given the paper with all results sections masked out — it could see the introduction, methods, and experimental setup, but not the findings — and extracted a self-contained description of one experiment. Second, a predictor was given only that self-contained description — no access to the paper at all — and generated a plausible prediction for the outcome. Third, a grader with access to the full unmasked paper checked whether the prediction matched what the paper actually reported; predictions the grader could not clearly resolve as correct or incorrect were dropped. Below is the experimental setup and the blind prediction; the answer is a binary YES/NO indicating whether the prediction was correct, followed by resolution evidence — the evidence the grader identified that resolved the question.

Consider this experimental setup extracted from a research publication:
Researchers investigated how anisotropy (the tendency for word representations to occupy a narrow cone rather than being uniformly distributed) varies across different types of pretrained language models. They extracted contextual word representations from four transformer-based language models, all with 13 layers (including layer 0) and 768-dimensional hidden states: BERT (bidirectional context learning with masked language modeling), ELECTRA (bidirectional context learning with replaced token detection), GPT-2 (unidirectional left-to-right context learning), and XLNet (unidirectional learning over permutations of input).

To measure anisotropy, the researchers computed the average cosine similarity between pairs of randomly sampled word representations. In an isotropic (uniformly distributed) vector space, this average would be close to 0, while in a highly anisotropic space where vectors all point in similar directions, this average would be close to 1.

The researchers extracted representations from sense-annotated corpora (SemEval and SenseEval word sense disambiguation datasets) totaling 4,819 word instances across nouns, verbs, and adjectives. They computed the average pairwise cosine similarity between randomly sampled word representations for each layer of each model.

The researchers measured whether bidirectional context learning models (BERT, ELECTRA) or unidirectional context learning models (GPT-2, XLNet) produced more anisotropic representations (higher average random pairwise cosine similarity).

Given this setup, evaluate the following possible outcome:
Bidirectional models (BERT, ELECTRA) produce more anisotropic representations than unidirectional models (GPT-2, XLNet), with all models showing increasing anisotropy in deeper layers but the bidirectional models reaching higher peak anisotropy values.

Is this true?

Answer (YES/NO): NO